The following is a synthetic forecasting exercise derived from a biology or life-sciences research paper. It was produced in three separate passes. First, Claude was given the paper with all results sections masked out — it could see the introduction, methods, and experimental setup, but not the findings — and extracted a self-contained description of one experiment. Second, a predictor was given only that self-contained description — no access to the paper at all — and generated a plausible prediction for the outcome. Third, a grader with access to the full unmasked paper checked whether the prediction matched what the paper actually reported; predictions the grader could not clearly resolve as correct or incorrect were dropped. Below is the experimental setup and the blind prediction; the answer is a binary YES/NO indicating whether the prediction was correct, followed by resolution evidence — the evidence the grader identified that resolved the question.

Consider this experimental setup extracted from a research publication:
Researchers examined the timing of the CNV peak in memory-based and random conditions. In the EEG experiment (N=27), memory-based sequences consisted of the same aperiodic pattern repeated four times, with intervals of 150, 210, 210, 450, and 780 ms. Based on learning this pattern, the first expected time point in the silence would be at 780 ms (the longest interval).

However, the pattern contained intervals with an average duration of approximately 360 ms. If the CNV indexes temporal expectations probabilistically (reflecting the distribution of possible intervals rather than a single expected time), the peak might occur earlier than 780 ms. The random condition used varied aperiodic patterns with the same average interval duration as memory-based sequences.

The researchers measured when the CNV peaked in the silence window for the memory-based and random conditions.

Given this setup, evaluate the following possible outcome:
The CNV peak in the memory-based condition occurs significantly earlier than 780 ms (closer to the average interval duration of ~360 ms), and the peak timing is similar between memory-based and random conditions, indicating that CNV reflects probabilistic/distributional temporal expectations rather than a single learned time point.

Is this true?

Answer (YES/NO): YES